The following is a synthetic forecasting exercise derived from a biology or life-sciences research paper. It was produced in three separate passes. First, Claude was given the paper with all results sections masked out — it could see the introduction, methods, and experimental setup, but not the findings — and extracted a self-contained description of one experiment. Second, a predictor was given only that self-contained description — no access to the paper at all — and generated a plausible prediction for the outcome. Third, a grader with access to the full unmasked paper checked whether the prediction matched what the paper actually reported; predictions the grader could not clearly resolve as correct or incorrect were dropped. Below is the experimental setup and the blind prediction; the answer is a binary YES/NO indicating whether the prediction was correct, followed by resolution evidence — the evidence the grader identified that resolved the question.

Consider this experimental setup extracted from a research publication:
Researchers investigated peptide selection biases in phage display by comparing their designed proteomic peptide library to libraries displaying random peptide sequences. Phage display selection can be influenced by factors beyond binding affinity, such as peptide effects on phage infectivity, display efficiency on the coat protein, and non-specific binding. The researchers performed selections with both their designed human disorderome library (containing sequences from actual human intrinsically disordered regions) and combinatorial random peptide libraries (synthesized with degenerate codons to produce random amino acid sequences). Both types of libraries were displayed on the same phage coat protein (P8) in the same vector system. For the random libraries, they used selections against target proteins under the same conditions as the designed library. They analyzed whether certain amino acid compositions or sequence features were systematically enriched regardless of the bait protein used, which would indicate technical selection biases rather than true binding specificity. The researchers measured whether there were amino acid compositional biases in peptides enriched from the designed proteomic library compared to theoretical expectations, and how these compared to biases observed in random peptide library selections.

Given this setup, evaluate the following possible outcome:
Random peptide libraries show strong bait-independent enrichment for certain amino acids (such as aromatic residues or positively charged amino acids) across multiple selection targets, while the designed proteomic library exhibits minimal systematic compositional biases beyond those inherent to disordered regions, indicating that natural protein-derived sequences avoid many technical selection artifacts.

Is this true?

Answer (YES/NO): NO